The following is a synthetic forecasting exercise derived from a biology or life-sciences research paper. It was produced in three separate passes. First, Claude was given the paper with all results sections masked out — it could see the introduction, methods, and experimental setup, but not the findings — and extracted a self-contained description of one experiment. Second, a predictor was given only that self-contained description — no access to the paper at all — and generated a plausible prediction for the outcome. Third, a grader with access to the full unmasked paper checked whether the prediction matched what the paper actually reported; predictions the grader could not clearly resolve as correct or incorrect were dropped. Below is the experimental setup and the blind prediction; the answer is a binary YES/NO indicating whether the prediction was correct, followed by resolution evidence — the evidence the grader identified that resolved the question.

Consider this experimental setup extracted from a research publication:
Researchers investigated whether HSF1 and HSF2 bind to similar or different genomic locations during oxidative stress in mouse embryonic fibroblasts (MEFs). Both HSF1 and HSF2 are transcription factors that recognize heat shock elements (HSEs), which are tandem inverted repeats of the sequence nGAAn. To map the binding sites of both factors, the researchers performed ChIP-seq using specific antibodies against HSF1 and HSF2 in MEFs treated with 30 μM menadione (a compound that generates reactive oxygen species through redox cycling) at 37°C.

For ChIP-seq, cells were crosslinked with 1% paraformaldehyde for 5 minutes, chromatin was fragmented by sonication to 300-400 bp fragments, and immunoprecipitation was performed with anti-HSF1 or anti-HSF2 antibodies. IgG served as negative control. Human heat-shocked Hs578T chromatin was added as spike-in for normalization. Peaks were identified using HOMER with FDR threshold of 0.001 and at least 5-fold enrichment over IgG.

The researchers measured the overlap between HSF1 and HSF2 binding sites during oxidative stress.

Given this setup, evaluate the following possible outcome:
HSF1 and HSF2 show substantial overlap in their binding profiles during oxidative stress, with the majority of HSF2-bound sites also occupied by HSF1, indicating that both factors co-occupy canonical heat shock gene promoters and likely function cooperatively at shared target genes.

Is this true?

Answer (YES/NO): NO